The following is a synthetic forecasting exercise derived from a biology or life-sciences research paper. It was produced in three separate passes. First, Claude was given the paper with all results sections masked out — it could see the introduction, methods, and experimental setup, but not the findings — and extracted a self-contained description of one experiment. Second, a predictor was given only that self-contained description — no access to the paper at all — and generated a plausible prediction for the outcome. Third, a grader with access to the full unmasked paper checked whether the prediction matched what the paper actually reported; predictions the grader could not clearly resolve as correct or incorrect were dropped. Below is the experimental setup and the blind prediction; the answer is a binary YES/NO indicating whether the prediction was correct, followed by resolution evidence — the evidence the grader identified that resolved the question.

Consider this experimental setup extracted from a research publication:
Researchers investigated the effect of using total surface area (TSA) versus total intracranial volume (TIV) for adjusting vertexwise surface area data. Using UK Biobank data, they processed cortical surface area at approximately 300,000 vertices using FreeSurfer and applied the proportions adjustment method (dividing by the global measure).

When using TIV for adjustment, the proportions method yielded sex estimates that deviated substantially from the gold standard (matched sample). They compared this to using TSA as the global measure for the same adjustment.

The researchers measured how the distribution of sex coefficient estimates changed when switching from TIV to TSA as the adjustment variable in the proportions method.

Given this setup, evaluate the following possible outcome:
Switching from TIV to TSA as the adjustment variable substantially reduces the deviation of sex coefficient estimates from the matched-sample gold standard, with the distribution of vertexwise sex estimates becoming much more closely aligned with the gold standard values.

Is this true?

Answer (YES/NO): NO